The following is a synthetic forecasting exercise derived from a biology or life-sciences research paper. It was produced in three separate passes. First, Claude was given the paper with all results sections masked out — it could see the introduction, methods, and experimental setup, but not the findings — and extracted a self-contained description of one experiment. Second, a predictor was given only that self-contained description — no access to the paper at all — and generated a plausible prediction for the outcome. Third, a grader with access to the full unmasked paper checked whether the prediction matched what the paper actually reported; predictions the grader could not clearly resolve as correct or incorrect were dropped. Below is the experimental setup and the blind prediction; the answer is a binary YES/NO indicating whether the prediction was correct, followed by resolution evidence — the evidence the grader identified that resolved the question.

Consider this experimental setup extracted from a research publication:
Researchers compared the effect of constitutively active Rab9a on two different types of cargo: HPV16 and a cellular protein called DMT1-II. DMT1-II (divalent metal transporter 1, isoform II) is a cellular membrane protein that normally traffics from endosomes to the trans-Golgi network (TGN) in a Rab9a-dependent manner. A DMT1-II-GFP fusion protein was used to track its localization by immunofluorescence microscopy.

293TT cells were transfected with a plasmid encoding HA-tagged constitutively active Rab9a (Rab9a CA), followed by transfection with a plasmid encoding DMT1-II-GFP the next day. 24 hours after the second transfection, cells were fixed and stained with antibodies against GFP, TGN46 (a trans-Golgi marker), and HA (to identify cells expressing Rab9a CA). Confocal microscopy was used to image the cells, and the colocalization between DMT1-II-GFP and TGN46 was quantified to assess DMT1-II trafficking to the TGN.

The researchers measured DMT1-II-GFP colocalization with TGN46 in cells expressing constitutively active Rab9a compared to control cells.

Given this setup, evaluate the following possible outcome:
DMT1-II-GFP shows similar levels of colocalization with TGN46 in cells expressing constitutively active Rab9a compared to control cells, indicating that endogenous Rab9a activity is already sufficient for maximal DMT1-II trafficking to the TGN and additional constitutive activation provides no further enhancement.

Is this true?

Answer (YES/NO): NO